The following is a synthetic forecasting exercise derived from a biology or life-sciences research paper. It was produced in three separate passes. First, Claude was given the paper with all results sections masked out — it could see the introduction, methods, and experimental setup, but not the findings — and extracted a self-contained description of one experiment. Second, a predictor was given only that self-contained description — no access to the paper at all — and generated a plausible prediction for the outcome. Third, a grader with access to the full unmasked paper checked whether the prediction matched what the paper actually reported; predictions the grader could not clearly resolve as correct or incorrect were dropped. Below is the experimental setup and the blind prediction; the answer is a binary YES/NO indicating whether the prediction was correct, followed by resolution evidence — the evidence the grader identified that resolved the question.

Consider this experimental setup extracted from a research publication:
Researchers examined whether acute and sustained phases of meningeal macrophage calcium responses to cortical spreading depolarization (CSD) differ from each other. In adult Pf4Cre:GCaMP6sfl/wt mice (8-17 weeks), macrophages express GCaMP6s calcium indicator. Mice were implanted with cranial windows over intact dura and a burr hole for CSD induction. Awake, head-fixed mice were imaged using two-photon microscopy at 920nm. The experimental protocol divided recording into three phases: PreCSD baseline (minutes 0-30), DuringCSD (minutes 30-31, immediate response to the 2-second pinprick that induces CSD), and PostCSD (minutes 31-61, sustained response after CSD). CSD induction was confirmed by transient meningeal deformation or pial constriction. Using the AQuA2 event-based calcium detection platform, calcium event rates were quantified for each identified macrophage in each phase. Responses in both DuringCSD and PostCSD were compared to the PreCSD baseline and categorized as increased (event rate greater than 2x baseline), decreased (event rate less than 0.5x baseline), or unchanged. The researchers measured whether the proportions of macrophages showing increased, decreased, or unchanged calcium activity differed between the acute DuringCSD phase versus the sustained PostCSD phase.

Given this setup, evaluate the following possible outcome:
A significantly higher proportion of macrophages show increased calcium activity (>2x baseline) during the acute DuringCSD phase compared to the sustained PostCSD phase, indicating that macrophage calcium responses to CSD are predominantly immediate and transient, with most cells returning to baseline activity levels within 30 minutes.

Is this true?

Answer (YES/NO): NO